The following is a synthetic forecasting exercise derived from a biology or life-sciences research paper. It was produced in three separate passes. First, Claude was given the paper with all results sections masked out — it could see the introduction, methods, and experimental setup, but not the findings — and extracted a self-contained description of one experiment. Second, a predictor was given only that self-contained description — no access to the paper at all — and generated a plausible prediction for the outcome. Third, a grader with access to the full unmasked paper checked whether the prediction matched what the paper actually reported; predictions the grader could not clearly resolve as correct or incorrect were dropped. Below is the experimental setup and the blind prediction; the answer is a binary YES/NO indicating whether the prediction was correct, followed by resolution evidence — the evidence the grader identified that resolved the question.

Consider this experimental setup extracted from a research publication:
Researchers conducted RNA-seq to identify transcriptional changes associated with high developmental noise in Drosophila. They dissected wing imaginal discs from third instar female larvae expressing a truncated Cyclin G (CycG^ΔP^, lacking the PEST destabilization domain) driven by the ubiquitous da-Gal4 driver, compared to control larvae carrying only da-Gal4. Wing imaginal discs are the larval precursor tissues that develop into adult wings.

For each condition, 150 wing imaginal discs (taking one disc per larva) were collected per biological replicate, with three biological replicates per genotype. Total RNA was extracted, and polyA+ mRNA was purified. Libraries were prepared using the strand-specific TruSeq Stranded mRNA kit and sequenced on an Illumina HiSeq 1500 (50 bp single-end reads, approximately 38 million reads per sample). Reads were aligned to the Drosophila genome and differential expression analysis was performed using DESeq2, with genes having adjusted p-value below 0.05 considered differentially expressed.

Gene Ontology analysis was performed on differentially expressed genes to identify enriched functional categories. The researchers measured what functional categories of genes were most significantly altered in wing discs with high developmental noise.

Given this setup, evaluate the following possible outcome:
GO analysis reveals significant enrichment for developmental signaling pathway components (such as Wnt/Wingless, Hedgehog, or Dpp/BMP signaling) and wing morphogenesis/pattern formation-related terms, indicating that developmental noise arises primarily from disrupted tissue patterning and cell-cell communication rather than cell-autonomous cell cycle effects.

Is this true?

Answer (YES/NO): NO